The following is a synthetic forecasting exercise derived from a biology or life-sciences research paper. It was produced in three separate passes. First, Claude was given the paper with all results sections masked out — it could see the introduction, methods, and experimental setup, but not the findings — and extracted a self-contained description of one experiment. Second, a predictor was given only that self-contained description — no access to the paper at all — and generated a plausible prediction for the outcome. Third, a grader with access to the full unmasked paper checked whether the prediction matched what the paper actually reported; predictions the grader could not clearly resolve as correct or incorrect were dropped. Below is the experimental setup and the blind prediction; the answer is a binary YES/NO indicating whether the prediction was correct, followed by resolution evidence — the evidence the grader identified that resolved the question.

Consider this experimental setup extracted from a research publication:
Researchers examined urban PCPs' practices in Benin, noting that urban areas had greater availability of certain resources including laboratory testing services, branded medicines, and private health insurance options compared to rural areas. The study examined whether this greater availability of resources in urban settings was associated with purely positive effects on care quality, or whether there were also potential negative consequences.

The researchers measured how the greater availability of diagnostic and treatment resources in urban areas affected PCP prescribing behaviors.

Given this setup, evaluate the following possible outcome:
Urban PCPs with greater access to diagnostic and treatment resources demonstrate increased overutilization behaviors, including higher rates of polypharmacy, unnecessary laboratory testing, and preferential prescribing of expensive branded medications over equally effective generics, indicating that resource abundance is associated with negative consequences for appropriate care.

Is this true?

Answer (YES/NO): NO